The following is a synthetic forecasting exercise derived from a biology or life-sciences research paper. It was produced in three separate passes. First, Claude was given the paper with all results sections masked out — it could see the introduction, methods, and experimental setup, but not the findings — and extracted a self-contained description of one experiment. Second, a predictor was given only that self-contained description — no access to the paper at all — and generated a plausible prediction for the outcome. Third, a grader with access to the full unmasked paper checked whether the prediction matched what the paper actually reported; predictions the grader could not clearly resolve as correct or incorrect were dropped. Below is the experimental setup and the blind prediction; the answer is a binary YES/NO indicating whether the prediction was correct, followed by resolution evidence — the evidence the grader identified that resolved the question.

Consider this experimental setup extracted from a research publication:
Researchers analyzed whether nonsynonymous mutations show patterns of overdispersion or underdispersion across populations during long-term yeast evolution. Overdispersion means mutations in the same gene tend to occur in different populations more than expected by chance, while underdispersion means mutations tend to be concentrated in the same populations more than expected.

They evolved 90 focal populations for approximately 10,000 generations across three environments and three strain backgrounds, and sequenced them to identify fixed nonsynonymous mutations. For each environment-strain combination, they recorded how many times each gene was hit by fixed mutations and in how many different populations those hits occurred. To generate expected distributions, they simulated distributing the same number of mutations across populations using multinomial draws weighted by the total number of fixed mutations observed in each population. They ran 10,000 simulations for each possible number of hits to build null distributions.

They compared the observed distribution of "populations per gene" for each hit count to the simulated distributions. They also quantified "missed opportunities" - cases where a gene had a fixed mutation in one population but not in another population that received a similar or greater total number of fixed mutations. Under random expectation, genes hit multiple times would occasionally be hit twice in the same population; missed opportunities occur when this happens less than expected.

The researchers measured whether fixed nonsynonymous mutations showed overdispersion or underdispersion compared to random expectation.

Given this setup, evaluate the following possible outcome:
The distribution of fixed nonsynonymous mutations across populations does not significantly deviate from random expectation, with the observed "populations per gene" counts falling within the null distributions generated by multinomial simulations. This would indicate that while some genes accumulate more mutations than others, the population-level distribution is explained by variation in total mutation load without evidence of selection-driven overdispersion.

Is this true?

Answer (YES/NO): NO